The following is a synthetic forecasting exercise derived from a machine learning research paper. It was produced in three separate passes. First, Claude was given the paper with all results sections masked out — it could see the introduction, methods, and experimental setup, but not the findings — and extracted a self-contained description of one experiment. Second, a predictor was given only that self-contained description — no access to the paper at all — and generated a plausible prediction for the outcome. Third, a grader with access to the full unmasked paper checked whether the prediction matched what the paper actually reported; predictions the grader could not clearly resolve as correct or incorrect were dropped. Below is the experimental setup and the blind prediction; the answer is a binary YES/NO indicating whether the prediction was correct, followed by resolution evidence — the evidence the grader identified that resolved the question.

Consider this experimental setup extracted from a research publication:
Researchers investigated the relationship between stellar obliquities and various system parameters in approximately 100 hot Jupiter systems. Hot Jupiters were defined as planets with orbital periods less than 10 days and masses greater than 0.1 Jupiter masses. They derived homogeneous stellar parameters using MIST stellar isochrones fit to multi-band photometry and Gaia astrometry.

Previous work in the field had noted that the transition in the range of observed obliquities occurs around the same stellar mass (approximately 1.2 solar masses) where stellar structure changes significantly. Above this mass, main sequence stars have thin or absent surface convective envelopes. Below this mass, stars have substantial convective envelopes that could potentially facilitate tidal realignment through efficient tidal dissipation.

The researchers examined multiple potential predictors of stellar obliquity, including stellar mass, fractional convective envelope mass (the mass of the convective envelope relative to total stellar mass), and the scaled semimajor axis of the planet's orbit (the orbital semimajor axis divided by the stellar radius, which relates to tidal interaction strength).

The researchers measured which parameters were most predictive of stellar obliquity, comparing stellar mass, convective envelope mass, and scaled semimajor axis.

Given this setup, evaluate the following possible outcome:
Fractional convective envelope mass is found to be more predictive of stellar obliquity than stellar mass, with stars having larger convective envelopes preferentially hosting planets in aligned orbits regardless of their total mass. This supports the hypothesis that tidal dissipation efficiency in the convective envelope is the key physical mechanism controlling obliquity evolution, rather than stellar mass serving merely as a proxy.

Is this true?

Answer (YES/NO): NO